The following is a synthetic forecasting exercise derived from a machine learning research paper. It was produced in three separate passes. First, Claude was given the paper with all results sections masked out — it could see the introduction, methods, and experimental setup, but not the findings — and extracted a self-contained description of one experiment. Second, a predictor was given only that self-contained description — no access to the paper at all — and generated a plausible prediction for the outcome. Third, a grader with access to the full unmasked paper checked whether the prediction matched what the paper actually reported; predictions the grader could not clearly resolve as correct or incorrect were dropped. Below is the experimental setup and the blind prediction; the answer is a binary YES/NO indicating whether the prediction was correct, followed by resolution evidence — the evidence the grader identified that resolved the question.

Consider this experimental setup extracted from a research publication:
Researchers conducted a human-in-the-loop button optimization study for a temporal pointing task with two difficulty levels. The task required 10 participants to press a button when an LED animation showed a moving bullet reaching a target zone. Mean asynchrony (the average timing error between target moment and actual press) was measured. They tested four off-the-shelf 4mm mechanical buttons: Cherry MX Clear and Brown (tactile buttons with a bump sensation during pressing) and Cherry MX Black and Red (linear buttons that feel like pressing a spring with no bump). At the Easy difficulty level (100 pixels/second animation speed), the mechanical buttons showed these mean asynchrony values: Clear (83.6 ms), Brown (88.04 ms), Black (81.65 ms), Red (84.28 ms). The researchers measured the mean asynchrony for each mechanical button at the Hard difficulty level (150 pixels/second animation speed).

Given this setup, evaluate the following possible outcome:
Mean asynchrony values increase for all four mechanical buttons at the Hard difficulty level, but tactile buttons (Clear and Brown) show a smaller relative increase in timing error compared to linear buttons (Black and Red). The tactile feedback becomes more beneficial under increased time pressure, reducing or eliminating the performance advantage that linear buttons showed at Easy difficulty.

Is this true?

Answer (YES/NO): YES